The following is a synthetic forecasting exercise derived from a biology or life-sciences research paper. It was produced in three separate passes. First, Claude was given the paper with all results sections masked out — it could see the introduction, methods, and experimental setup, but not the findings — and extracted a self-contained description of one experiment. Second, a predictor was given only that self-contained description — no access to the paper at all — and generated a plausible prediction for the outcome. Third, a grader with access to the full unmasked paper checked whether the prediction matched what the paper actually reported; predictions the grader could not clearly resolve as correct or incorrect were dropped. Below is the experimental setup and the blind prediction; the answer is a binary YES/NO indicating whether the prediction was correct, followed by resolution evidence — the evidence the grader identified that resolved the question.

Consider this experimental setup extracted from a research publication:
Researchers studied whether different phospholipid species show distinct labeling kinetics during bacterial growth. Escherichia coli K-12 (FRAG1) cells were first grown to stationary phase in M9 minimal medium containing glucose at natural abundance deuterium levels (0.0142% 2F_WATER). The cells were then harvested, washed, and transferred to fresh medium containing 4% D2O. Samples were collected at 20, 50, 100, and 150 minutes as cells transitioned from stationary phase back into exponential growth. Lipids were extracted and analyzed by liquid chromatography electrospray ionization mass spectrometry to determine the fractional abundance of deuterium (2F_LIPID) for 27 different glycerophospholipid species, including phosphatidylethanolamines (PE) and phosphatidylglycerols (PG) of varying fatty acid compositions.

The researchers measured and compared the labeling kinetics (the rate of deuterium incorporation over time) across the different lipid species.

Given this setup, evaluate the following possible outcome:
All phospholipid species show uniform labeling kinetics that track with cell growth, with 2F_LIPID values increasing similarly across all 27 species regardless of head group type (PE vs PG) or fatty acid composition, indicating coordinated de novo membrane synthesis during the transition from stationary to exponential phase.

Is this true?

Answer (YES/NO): NO